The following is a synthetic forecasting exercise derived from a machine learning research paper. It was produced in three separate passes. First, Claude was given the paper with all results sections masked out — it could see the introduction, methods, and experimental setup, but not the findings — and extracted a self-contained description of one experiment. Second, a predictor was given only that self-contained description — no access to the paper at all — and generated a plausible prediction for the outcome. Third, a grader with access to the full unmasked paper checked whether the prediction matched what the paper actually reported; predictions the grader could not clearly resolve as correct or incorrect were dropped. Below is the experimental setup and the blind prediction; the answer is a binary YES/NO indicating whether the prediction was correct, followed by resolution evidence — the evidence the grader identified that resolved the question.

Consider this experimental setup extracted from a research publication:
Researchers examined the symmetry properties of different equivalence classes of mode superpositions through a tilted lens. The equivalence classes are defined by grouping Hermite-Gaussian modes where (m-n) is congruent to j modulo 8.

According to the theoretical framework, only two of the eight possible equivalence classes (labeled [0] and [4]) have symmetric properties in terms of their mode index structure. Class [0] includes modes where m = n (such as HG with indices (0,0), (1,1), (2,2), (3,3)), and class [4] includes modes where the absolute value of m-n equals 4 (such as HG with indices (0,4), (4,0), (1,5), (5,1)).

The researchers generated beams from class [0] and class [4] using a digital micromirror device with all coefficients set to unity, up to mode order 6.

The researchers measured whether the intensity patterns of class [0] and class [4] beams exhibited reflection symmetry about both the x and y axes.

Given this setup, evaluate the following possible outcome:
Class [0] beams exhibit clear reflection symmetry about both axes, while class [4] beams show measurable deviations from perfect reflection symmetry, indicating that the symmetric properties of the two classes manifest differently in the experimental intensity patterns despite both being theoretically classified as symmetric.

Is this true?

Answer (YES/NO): NO